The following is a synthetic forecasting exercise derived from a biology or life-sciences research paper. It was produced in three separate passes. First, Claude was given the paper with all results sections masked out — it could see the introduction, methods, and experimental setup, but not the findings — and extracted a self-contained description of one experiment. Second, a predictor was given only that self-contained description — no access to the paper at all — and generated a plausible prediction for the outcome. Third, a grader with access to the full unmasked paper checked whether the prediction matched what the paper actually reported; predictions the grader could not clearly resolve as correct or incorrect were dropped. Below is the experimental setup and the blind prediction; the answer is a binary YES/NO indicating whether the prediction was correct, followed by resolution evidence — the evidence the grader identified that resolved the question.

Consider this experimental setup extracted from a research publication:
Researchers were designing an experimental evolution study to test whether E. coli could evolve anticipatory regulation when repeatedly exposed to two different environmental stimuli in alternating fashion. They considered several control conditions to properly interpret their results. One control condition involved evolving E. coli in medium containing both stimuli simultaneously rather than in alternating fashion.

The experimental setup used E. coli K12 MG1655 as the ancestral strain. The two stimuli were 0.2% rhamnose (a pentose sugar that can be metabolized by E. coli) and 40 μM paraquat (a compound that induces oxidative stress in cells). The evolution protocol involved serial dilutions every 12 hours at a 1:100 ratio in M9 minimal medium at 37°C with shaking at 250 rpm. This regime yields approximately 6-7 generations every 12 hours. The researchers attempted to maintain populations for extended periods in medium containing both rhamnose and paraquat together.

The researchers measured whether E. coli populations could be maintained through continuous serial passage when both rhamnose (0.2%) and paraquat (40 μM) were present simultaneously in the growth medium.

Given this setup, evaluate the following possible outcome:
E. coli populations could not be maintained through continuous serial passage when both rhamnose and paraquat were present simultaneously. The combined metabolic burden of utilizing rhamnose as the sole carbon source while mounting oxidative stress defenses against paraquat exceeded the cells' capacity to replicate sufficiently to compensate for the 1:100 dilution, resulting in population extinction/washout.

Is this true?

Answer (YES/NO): YES